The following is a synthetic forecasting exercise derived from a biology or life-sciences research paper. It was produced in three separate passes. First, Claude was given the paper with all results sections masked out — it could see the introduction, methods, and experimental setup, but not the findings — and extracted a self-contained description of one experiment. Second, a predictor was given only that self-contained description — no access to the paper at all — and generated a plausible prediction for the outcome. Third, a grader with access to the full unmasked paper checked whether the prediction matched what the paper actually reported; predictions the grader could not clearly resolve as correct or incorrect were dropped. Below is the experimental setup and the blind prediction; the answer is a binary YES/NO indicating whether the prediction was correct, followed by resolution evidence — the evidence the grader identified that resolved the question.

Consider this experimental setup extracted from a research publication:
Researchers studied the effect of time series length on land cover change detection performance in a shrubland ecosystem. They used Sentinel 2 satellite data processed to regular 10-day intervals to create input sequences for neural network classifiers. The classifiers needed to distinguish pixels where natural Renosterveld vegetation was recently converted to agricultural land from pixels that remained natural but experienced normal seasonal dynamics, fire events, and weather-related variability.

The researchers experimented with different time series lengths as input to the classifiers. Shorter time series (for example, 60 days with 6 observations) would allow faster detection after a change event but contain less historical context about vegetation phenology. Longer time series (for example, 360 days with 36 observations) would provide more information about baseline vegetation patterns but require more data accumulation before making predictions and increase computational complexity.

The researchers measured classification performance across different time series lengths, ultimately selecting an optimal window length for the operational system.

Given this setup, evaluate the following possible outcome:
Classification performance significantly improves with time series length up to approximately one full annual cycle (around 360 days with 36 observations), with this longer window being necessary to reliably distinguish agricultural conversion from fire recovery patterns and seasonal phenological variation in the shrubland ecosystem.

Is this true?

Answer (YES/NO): NO